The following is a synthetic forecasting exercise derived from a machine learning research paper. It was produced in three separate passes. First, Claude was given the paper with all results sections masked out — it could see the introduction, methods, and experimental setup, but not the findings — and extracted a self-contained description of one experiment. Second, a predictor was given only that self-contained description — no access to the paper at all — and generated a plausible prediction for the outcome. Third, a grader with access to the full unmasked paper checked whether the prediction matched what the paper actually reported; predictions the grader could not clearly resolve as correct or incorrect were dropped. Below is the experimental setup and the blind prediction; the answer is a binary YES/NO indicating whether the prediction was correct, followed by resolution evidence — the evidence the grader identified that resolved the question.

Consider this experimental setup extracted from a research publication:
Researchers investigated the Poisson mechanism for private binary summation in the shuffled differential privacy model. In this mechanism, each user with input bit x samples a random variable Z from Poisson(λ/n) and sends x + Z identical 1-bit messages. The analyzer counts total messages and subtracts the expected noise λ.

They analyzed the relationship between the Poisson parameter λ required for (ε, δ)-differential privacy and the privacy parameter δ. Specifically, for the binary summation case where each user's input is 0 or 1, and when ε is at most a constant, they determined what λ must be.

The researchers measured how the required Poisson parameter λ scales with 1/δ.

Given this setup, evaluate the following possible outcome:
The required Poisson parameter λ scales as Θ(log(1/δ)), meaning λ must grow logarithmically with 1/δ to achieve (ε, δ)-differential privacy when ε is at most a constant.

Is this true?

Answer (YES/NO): YES